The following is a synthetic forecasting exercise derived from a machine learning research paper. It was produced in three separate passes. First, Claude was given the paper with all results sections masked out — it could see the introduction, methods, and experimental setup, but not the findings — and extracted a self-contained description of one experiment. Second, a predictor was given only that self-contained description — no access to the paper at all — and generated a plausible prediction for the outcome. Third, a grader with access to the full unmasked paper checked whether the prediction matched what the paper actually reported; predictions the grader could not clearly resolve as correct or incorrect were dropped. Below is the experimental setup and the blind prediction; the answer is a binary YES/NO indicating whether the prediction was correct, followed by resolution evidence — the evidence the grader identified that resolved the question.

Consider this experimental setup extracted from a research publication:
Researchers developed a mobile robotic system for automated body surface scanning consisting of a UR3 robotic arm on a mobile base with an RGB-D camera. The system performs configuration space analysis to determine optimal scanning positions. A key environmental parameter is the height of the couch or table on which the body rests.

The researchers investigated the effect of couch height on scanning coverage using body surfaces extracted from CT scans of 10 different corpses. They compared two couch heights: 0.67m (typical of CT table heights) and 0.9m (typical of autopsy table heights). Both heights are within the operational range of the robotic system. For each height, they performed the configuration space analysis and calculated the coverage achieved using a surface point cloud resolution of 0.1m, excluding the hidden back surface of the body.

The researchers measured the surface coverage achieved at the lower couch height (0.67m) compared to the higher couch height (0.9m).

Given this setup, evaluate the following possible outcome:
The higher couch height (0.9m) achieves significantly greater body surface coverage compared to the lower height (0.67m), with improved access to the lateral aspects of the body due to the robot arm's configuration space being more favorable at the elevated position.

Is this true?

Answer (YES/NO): NO